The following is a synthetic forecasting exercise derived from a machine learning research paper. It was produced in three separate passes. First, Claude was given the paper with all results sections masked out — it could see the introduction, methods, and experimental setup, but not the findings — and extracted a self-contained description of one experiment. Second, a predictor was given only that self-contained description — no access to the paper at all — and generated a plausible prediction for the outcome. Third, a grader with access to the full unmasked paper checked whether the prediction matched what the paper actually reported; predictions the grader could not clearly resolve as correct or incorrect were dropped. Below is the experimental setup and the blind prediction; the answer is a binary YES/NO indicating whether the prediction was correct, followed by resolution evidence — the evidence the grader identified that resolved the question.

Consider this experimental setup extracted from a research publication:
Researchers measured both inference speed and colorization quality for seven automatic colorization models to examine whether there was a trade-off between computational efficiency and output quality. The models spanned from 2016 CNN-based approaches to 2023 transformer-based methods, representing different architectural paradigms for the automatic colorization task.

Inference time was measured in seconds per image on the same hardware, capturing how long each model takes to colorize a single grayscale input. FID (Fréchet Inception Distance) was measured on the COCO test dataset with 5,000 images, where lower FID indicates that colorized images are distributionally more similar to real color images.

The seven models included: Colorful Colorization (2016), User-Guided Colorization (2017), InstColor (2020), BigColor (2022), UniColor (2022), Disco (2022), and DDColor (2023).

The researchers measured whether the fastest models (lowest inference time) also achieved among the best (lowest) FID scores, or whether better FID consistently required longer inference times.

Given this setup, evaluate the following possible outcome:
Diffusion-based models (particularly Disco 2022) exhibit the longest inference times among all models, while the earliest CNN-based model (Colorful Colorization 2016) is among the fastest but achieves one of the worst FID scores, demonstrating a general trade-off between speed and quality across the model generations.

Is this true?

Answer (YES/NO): NO